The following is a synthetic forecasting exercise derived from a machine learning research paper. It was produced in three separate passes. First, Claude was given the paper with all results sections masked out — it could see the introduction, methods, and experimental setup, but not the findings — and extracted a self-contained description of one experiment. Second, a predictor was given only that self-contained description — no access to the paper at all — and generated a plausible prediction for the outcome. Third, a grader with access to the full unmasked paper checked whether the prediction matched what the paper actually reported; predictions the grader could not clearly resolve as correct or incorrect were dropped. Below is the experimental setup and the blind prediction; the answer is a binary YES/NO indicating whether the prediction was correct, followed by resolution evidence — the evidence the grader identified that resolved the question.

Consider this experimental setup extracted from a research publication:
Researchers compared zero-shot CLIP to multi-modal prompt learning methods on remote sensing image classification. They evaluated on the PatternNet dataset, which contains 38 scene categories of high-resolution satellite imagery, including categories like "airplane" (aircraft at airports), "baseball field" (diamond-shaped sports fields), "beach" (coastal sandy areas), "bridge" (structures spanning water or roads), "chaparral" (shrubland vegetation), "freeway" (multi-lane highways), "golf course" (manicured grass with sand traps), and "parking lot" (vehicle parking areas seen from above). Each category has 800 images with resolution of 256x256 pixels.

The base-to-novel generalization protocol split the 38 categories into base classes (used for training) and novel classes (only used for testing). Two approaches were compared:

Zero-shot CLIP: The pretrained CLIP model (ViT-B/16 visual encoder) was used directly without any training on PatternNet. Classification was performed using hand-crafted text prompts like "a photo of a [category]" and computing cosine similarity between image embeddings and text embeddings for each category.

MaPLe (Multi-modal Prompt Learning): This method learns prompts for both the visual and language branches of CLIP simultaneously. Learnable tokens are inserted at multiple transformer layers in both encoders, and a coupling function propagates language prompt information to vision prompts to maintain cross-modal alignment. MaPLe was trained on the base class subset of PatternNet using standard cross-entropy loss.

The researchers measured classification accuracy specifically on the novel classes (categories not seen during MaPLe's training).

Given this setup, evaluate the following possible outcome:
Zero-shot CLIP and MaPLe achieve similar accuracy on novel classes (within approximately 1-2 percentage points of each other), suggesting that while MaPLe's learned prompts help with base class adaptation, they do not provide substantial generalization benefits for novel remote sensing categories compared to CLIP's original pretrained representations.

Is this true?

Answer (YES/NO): NO